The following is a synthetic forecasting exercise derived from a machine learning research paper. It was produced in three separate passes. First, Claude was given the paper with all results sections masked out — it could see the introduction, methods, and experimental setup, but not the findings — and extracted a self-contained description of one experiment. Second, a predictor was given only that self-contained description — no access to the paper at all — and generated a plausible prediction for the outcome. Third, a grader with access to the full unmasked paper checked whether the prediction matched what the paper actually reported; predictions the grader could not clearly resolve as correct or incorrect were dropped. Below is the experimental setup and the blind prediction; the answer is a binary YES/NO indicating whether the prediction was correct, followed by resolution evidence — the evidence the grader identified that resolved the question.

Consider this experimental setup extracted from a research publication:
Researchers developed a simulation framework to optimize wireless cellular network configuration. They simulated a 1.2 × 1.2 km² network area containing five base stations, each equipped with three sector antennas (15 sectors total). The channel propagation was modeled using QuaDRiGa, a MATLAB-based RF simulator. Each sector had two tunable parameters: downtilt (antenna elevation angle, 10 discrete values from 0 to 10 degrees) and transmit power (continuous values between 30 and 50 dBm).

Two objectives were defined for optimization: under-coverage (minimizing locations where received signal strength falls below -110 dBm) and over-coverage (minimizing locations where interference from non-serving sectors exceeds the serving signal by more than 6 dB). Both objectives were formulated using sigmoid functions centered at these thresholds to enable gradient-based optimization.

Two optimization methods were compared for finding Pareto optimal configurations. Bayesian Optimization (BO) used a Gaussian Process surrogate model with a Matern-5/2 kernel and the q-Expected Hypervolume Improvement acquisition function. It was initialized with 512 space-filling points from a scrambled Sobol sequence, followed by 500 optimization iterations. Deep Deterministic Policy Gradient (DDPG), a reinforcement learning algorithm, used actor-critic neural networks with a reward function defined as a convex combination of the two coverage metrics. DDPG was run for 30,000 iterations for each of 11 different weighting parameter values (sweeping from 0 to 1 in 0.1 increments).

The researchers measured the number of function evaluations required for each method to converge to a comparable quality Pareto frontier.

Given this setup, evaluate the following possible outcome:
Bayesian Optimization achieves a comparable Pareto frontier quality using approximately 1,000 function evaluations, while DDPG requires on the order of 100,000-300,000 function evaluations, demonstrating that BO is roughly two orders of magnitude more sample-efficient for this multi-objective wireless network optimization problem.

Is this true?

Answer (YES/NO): YES